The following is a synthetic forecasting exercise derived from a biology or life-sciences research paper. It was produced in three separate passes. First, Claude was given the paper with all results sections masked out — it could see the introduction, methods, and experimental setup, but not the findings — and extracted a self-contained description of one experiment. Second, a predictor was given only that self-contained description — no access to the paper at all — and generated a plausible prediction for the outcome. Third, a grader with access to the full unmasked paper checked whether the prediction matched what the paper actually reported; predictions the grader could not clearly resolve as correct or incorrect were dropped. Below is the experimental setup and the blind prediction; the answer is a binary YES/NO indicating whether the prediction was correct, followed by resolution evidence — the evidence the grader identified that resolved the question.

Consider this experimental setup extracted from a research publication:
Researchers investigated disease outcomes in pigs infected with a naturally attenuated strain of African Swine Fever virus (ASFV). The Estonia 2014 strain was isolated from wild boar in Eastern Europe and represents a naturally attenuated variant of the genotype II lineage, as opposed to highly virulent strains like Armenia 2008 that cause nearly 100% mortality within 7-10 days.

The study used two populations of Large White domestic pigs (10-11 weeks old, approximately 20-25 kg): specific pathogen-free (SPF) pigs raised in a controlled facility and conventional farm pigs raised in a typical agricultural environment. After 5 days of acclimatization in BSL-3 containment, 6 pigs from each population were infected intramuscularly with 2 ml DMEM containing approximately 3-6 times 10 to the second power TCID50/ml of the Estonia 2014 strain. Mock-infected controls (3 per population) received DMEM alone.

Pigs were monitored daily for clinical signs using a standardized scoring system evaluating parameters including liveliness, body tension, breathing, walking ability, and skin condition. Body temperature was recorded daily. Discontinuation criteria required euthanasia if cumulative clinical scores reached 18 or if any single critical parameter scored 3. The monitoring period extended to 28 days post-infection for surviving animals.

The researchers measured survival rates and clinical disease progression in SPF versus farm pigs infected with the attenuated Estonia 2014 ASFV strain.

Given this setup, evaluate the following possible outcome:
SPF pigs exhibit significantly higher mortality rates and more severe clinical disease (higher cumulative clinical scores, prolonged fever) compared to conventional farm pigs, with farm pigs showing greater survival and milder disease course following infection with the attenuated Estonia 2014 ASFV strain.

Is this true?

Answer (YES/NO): NO